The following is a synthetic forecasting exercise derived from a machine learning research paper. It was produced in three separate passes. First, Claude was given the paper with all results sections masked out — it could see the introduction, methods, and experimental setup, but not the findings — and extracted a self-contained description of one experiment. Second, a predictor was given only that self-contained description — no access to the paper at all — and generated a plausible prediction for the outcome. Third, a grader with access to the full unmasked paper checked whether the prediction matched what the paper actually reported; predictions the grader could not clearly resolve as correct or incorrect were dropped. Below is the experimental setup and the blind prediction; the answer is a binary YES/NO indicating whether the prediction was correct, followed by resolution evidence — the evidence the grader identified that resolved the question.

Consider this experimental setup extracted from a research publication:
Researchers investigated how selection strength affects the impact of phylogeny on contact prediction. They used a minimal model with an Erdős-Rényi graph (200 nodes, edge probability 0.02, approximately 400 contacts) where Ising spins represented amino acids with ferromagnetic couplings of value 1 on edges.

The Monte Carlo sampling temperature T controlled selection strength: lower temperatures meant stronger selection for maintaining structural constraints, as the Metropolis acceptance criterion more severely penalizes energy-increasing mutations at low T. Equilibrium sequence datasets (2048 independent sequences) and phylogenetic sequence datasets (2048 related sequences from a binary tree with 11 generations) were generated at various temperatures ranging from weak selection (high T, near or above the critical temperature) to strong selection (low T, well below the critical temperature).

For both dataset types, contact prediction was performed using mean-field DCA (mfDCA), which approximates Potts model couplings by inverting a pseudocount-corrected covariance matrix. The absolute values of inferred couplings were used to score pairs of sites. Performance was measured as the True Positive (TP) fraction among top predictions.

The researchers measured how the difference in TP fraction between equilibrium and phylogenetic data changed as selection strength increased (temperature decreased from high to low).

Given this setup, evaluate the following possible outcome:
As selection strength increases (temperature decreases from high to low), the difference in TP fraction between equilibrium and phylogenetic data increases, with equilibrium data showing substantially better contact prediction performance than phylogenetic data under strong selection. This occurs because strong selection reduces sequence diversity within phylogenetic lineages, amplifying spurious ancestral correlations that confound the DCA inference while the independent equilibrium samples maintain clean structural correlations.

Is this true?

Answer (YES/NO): NO